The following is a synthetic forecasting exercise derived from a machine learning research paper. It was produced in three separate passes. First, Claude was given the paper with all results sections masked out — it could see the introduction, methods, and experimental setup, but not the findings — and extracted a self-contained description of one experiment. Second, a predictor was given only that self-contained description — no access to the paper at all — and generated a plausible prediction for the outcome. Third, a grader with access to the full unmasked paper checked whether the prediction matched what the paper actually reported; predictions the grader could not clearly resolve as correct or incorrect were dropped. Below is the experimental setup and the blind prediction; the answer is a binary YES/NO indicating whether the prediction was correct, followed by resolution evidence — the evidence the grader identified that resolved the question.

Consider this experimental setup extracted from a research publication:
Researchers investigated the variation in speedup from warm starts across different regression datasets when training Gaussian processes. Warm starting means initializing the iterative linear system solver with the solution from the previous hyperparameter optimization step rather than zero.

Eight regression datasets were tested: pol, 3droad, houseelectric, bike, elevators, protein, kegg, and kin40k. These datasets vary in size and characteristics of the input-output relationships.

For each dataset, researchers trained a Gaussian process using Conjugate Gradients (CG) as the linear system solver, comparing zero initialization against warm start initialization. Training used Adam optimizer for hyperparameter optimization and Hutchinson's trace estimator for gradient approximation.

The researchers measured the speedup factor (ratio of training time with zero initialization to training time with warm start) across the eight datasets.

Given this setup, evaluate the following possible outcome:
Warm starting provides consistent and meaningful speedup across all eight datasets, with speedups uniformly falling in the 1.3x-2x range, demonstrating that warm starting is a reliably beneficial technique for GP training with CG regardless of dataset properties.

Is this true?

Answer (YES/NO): NO